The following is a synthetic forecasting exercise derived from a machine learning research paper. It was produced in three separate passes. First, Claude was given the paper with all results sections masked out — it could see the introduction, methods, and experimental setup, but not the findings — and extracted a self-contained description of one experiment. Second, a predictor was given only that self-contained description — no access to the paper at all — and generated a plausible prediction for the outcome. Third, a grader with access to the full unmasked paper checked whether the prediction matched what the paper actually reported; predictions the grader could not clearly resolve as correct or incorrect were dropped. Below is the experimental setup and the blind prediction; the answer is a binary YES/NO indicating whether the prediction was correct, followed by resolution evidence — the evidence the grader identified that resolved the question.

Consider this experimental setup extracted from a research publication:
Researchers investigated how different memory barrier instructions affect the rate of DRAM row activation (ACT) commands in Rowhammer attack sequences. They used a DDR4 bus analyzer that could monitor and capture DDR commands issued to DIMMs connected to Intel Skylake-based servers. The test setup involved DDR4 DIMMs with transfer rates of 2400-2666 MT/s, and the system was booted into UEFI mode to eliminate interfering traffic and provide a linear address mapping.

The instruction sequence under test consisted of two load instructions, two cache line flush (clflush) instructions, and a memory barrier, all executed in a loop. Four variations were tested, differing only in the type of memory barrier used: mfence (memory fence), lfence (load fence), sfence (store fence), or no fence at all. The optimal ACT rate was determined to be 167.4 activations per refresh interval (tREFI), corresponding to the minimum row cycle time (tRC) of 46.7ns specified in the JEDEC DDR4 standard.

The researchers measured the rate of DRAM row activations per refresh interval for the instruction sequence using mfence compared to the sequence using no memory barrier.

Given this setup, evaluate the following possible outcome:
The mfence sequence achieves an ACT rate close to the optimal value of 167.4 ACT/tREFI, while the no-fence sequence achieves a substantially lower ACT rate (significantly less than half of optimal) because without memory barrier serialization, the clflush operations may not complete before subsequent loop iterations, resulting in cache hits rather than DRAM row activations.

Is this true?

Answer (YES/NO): NO